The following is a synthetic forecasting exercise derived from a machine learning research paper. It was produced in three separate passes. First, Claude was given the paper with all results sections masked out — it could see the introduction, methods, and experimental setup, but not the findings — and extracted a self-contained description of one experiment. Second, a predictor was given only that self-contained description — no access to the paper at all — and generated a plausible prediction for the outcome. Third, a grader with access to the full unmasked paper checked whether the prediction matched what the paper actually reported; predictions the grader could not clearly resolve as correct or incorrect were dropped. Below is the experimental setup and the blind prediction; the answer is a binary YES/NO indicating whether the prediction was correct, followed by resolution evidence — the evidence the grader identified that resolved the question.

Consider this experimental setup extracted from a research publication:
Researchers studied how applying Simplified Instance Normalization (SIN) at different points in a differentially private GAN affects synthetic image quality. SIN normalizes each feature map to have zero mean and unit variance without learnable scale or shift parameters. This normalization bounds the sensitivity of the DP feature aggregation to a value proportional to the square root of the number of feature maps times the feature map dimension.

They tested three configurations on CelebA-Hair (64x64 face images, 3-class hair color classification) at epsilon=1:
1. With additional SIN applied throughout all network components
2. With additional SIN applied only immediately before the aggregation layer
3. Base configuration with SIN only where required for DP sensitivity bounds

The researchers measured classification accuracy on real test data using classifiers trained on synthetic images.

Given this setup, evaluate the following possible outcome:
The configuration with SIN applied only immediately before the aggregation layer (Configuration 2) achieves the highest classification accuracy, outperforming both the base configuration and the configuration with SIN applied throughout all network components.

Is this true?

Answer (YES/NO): NO